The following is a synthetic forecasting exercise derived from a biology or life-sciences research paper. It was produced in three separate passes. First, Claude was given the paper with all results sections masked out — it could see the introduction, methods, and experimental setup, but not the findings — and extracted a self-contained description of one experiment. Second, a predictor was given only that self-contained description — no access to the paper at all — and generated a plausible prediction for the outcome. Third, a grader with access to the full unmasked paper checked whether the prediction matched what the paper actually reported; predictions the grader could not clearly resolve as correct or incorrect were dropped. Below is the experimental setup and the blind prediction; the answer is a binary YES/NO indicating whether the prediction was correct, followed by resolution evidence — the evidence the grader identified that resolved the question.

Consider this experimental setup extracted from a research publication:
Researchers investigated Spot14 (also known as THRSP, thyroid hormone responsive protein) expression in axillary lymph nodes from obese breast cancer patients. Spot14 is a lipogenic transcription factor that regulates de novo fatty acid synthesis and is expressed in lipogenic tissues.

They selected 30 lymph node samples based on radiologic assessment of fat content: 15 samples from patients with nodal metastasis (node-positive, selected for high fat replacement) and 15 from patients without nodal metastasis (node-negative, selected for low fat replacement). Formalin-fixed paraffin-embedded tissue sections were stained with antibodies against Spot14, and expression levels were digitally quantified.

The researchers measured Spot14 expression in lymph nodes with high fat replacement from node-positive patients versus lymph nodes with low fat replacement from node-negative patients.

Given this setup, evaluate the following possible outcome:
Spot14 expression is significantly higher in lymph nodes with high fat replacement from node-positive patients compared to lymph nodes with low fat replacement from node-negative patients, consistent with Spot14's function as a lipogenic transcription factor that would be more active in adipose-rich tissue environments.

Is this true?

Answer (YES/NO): NO